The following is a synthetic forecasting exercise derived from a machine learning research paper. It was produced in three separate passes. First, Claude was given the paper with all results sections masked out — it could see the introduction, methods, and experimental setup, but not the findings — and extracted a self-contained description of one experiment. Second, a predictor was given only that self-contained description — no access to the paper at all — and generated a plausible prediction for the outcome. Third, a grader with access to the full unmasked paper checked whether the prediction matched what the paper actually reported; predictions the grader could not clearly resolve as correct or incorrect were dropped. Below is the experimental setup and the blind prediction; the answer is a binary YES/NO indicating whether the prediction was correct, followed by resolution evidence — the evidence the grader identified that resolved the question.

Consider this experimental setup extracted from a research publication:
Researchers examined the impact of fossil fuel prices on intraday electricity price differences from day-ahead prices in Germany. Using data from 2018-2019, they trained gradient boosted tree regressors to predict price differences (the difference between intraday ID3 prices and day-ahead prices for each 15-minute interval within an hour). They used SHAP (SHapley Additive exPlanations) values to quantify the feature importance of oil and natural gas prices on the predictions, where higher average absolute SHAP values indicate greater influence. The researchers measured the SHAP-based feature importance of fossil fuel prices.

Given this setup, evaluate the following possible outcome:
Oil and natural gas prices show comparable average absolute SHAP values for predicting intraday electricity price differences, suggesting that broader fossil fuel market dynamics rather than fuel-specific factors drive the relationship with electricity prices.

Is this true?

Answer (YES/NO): NO